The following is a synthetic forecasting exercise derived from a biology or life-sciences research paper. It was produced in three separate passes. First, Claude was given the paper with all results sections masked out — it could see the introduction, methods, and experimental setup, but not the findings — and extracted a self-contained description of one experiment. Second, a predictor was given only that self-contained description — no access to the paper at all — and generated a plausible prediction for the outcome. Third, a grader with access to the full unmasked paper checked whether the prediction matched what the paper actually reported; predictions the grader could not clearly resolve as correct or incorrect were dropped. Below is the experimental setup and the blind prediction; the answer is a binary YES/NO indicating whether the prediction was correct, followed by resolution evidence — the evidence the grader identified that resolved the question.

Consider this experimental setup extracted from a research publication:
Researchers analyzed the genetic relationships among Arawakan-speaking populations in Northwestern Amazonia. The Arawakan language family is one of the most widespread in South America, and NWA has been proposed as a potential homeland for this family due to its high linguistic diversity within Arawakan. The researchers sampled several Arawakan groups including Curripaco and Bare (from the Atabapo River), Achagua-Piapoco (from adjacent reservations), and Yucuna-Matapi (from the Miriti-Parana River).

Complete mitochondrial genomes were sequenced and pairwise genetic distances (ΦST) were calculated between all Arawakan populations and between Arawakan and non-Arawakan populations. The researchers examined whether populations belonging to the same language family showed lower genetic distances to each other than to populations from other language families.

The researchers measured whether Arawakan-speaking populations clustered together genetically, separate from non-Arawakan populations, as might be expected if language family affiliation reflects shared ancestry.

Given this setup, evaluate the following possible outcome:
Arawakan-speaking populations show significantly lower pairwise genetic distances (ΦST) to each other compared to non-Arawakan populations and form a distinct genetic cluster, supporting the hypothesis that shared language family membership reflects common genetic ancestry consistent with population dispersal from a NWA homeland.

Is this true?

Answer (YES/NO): NO